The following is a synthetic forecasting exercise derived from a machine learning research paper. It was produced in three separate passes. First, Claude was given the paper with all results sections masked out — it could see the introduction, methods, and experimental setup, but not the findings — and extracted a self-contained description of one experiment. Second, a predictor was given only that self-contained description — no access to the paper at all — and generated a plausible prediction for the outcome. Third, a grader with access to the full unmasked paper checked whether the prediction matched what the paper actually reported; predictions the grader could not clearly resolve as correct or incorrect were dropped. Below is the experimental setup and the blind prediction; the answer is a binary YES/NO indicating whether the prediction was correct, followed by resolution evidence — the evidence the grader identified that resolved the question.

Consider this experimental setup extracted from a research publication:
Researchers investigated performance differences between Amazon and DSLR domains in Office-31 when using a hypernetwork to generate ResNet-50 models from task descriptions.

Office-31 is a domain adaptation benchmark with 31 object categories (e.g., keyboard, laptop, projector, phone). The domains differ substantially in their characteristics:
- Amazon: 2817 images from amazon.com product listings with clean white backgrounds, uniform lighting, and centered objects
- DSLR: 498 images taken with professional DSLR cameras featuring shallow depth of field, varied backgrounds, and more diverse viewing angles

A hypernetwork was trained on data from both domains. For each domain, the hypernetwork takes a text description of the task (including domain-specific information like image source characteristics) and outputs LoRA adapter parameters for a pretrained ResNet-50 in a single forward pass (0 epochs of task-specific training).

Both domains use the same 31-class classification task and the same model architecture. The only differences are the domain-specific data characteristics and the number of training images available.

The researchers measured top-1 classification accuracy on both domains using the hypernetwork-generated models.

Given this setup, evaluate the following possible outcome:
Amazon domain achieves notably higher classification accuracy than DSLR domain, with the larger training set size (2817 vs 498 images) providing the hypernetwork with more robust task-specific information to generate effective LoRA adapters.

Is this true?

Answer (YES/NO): NO